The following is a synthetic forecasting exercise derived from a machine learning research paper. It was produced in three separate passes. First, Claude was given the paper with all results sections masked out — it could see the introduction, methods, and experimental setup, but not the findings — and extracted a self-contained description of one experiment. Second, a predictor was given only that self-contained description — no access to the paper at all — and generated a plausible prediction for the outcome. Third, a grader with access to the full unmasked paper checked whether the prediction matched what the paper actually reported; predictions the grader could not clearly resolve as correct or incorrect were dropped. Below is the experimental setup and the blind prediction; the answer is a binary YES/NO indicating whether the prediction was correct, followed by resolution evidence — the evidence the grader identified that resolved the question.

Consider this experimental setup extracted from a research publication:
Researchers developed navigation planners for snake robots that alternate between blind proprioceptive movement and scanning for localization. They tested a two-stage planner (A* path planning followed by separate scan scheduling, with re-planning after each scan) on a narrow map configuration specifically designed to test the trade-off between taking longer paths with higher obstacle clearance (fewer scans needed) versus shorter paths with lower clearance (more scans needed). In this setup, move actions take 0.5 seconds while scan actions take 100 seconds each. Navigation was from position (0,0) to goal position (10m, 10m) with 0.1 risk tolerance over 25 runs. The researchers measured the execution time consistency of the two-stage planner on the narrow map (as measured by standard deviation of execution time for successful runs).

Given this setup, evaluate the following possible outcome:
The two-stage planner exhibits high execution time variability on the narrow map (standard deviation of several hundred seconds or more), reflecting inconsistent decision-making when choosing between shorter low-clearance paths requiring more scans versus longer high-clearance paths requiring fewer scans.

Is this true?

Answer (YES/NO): NO